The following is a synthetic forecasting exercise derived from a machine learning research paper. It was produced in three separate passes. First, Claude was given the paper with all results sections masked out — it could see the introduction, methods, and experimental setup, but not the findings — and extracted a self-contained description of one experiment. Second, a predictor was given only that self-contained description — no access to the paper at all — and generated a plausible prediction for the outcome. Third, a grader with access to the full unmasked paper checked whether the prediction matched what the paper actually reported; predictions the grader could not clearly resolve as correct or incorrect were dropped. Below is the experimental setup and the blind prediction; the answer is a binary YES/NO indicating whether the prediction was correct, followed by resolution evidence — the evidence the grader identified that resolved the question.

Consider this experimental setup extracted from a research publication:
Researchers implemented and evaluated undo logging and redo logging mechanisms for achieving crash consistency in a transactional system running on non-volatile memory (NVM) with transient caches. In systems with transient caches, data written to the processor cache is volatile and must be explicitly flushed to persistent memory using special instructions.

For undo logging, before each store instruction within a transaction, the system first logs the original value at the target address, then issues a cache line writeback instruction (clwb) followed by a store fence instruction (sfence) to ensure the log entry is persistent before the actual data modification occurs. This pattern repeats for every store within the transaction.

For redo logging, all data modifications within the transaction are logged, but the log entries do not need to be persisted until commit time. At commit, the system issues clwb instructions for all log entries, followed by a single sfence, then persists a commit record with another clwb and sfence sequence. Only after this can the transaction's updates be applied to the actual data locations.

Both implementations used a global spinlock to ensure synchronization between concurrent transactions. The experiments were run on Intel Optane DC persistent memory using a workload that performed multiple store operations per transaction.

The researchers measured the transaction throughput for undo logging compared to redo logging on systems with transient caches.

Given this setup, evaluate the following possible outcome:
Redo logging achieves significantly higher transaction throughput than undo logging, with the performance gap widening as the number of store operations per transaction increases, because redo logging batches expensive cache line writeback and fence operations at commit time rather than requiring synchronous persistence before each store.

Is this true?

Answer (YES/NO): NO